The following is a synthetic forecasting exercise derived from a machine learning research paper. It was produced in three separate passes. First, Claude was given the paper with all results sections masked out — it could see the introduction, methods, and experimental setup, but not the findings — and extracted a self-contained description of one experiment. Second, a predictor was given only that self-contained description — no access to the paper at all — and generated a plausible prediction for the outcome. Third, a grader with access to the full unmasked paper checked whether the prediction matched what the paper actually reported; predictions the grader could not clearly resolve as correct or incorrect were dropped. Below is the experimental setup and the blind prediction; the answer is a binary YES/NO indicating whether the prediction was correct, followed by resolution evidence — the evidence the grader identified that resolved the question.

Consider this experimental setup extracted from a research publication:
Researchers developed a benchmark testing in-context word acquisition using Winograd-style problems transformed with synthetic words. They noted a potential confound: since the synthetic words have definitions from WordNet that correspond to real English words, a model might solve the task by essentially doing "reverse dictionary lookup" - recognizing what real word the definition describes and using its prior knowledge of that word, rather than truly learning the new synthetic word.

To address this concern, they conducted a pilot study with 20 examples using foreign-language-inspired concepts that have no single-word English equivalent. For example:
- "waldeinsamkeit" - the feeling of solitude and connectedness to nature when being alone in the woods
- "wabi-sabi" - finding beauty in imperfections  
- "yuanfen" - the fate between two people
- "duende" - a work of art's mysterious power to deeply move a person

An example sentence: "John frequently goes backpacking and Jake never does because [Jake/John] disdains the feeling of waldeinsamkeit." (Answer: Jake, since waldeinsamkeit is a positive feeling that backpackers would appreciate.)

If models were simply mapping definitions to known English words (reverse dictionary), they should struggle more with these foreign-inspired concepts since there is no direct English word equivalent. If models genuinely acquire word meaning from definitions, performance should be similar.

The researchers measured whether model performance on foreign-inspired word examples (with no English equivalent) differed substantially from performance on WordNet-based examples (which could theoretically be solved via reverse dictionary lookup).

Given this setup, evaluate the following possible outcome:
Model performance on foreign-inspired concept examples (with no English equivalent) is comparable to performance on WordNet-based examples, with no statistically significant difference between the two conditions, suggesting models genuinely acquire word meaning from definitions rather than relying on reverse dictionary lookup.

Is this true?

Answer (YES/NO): NO